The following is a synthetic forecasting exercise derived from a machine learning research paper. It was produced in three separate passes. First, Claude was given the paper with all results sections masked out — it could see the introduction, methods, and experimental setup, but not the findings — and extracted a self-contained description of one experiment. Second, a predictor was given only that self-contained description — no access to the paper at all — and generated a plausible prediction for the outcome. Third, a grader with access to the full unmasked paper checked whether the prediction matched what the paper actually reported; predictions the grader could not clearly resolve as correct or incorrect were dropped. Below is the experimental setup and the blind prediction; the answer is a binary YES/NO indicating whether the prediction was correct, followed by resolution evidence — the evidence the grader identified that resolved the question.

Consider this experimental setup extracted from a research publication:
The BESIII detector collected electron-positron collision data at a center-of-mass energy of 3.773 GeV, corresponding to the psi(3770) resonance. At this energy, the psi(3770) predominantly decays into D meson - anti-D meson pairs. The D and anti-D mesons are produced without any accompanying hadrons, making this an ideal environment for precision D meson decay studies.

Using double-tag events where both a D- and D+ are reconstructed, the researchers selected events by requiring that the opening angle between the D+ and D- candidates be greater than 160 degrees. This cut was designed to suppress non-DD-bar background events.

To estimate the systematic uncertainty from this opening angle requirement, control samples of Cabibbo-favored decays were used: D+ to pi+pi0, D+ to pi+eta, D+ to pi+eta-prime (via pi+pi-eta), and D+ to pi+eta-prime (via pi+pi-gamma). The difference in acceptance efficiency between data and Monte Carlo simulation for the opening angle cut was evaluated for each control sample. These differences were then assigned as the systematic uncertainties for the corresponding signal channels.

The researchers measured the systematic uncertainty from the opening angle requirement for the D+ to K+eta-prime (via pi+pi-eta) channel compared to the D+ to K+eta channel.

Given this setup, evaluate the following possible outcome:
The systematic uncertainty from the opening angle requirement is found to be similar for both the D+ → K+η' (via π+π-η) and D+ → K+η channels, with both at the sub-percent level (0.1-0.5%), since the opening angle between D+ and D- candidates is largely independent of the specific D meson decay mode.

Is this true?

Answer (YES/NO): NO